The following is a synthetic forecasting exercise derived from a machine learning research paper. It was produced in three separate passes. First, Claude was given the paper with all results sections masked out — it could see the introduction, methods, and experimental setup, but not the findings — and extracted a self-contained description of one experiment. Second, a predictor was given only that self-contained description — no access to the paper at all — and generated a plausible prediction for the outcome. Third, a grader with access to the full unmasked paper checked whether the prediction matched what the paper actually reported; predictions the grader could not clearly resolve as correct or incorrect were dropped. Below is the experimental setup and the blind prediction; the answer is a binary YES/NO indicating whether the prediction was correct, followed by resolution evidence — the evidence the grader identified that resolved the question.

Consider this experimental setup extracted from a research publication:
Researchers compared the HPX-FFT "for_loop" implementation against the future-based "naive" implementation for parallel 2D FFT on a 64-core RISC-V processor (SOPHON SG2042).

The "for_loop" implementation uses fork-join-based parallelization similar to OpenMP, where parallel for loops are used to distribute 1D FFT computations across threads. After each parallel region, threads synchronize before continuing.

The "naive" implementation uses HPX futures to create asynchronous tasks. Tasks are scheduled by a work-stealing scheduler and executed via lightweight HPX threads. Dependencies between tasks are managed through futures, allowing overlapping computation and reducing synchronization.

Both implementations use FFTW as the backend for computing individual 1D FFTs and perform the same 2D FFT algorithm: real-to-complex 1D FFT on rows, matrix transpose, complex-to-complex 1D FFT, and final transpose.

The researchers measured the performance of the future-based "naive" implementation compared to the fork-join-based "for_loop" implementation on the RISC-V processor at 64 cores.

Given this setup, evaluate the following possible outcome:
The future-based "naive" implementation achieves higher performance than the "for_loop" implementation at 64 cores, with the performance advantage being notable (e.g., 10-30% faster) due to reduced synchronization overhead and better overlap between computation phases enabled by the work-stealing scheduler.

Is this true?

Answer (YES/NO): NO